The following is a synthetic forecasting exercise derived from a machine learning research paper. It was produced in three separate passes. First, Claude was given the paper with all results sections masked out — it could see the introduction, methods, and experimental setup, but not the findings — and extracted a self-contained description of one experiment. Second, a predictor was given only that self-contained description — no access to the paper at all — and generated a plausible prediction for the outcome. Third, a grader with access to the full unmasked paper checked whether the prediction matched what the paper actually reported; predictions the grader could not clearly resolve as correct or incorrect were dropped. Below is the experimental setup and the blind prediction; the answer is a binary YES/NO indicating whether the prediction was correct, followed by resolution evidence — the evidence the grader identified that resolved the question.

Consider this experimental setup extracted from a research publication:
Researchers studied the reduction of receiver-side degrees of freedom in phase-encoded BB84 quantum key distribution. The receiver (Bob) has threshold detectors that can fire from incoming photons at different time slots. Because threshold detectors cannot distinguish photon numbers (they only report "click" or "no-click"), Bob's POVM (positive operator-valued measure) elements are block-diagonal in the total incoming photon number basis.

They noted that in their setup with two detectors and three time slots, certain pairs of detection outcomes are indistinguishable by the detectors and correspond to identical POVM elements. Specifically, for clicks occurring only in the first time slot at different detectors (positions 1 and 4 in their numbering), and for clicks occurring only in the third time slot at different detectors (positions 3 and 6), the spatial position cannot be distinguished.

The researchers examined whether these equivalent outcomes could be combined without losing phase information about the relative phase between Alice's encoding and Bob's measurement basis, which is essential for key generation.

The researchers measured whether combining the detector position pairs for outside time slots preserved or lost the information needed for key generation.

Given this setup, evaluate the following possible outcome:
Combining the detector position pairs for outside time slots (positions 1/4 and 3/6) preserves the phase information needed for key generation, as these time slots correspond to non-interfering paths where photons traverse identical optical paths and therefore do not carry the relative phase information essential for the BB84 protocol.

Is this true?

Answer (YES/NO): YES